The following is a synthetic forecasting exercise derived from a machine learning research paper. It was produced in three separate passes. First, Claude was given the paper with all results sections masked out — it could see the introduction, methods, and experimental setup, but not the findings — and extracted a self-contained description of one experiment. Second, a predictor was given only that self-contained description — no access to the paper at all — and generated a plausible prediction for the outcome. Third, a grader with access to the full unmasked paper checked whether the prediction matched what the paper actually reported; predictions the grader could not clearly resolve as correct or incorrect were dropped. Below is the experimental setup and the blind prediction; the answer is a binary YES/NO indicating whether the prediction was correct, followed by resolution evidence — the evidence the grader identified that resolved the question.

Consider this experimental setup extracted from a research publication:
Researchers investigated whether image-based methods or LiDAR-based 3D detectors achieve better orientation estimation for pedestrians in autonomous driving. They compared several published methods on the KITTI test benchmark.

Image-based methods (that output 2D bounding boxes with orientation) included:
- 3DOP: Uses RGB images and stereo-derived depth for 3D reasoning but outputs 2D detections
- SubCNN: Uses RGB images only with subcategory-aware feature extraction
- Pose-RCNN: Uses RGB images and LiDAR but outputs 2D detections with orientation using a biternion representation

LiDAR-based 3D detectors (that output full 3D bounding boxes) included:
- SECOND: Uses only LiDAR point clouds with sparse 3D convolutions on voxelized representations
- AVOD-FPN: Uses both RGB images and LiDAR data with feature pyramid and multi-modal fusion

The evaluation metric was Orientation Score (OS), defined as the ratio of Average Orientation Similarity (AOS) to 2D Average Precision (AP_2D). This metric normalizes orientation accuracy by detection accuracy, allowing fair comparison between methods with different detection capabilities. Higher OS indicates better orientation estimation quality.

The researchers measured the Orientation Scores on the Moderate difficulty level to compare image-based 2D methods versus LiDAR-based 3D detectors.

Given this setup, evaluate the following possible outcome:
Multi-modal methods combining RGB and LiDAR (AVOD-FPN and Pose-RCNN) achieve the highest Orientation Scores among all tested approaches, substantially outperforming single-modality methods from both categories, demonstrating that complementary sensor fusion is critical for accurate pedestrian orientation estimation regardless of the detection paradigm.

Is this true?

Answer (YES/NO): NO